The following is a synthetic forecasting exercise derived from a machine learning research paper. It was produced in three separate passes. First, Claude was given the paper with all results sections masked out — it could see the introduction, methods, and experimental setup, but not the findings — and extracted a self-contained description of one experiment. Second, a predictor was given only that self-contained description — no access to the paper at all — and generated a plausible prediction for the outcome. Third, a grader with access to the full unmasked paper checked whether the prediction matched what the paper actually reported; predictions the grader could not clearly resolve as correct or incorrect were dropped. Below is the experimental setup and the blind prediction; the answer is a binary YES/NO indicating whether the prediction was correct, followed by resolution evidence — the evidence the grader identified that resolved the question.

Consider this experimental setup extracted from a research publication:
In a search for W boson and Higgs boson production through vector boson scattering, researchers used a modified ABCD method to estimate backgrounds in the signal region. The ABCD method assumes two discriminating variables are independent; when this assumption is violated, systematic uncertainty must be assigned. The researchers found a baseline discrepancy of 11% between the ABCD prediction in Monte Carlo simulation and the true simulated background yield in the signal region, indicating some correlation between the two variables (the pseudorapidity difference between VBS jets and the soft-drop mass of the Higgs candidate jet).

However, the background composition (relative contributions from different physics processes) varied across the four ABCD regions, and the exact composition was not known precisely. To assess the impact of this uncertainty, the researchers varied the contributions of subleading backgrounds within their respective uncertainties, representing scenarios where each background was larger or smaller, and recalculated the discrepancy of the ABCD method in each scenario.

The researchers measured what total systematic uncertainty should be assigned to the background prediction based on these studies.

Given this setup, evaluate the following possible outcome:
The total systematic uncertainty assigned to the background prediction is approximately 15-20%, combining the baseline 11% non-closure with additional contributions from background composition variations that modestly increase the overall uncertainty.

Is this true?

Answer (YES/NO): NO